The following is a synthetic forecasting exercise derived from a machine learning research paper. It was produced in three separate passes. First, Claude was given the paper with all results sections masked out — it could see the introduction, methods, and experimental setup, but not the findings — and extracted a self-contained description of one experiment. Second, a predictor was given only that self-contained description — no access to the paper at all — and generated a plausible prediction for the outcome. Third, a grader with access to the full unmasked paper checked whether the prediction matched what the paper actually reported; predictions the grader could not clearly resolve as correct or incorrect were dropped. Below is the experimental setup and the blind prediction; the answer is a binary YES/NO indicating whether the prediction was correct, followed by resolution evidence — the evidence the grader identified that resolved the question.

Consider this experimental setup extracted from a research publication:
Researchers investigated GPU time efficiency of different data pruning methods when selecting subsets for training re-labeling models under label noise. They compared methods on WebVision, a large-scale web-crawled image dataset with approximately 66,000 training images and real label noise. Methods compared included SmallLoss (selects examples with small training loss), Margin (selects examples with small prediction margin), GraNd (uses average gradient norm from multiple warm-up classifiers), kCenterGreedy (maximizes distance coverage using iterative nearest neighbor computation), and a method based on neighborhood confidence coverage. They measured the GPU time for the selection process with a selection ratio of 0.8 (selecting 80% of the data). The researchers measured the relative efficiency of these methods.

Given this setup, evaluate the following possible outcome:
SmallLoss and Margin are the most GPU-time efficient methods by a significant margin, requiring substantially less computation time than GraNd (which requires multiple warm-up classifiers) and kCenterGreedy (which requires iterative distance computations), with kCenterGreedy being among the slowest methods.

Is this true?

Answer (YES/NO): YES